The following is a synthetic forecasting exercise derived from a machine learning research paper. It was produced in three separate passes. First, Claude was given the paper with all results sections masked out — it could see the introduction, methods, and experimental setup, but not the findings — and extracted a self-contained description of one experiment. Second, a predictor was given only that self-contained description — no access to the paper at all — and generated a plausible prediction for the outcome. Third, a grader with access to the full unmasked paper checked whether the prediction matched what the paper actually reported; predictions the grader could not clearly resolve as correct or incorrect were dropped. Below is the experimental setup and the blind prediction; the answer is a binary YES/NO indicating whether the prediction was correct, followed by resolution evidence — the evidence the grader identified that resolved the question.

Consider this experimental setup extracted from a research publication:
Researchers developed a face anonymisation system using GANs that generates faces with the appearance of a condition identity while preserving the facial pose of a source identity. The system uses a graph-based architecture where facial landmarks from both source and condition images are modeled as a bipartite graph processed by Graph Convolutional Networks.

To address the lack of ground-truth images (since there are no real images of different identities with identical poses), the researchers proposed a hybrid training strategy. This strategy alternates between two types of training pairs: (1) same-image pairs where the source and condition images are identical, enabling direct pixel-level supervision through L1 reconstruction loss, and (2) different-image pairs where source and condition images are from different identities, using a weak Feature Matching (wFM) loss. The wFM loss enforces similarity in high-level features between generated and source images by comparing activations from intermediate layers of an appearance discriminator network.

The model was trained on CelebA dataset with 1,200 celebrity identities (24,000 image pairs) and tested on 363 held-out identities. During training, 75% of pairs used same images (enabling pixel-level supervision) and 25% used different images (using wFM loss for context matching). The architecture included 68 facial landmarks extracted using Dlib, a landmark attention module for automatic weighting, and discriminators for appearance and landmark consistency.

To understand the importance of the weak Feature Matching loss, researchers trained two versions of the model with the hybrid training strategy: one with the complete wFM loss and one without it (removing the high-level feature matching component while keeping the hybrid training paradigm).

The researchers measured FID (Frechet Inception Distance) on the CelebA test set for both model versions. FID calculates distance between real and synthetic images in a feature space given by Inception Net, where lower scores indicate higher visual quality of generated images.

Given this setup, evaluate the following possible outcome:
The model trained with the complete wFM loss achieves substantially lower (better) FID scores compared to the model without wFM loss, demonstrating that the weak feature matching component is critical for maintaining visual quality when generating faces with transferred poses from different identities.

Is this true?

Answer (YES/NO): YES